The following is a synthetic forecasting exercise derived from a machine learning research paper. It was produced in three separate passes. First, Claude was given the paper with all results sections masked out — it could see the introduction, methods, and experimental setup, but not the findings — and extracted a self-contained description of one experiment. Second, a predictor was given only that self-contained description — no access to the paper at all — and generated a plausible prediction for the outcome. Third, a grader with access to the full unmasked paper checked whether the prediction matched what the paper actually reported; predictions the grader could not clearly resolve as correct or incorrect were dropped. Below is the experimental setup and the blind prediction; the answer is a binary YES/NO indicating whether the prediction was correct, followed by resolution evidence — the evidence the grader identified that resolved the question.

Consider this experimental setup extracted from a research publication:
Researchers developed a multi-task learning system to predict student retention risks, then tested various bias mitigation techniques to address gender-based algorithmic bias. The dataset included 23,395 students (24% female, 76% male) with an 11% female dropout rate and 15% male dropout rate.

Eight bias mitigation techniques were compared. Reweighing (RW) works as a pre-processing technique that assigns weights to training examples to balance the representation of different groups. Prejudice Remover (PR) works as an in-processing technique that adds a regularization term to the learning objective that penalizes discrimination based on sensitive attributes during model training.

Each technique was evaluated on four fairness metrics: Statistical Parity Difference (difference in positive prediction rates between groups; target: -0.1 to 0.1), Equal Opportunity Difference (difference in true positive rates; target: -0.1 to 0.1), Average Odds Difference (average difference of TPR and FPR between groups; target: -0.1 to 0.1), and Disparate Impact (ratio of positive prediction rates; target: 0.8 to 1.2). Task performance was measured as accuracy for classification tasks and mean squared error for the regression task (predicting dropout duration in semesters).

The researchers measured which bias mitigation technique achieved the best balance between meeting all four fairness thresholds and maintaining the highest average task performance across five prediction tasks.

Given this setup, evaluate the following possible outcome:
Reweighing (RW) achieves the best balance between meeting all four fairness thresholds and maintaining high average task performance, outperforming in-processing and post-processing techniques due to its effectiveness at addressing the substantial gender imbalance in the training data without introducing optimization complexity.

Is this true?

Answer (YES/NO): NO